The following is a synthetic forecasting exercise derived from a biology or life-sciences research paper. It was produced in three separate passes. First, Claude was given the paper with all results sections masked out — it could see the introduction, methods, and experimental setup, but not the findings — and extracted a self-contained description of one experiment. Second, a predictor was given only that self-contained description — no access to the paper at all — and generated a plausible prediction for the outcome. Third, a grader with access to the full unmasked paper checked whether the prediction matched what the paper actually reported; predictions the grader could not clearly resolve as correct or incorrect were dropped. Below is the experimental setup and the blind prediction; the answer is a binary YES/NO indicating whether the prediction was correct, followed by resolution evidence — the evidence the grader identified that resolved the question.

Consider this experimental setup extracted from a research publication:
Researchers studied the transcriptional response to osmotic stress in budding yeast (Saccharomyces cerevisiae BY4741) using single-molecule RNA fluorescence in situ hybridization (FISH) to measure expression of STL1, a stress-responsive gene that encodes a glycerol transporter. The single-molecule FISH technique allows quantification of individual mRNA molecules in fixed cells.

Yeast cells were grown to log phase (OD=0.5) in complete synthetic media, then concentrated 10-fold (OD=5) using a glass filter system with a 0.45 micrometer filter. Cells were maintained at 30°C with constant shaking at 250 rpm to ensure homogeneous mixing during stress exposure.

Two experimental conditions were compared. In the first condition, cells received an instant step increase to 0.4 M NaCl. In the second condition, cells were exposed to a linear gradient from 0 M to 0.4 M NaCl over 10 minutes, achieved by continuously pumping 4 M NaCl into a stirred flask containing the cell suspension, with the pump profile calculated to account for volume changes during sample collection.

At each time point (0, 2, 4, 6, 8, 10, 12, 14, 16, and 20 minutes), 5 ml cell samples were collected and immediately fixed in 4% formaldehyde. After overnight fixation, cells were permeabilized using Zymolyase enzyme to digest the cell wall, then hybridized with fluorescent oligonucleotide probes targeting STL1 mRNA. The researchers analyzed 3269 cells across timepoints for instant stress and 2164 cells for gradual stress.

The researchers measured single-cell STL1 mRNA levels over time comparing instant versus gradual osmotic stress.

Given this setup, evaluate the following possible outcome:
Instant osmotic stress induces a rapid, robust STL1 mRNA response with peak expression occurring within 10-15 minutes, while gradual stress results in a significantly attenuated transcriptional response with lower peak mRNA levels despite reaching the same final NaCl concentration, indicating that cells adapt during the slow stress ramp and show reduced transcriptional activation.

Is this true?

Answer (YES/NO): NO